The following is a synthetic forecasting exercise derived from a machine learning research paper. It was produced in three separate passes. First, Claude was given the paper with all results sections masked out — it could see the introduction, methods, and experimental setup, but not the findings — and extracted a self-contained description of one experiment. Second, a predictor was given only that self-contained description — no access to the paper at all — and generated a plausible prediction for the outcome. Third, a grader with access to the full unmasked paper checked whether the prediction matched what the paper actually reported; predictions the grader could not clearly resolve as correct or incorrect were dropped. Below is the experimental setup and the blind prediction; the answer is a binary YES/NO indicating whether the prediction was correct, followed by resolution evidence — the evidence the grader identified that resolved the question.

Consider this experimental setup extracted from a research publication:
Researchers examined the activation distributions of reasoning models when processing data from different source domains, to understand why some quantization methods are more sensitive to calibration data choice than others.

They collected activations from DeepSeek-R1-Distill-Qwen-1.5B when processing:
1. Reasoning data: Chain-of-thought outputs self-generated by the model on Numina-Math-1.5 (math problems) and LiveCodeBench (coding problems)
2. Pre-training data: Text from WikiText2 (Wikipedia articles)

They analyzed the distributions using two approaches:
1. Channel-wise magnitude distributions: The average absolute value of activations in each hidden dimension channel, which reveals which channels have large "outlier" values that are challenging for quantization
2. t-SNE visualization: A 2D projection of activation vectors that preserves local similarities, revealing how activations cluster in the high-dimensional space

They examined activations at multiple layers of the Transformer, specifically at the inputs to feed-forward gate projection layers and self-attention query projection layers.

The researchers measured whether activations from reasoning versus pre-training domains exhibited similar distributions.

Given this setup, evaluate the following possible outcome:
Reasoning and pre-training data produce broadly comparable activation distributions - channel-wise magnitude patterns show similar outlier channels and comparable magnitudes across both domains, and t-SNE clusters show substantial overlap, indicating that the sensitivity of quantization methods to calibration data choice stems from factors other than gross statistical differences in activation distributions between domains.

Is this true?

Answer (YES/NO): NO